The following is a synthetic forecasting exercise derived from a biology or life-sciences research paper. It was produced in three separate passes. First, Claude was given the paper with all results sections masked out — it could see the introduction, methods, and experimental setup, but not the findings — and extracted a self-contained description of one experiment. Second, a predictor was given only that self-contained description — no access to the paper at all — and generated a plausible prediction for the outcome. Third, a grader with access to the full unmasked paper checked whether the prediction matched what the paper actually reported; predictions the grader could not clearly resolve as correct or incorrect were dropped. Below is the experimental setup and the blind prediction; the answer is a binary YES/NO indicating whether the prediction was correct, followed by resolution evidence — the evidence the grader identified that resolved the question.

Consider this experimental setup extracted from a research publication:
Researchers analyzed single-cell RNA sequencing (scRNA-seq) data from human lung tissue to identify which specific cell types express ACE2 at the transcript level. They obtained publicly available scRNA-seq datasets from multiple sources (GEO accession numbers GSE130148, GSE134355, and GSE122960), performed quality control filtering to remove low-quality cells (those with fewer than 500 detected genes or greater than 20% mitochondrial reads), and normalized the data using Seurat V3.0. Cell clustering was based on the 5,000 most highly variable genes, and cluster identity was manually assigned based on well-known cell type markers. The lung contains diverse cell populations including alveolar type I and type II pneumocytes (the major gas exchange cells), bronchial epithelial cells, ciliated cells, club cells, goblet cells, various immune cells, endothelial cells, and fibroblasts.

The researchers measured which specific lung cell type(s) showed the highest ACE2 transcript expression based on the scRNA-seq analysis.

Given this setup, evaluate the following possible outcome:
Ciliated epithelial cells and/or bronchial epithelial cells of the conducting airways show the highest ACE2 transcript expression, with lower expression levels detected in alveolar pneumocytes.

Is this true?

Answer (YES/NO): NO